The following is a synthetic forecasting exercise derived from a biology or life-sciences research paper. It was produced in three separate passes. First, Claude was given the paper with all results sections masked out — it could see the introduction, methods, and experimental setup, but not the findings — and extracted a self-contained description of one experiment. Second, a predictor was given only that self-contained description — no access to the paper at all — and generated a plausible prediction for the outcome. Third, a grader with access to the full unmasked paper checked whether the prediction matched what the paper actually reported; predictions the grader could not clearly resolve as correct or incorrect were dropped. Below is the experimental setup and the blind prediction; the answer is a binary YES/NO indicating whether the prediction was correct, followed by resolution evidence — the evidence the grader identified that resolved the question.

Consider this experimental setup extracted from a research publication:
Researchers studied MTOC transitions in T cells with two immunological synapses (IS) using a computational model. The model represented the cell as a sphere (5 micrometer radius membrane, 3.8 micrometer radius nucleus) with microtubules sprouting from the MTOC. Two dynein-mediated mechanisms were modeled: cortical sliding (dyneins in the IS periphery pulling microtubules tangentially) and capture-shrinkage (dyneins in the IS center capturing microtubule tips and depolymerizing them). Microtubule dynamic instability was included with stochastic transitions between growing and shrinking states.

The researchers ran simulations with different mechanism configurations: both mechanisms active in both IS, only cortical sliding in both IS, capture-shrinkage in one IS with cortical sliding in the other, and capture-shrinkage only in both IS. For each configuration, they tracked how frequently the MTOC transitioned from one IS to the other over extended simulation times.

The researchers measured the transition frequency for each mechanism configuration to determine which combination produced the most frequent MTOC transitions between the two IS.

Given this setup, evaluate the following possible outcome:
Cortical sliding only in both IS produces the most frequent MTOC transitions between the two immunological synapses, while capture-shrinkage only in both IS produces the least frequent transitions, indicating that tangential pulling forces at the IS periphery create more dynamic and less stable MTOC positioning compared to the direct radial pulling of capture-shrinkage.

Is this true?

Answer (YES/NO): NO